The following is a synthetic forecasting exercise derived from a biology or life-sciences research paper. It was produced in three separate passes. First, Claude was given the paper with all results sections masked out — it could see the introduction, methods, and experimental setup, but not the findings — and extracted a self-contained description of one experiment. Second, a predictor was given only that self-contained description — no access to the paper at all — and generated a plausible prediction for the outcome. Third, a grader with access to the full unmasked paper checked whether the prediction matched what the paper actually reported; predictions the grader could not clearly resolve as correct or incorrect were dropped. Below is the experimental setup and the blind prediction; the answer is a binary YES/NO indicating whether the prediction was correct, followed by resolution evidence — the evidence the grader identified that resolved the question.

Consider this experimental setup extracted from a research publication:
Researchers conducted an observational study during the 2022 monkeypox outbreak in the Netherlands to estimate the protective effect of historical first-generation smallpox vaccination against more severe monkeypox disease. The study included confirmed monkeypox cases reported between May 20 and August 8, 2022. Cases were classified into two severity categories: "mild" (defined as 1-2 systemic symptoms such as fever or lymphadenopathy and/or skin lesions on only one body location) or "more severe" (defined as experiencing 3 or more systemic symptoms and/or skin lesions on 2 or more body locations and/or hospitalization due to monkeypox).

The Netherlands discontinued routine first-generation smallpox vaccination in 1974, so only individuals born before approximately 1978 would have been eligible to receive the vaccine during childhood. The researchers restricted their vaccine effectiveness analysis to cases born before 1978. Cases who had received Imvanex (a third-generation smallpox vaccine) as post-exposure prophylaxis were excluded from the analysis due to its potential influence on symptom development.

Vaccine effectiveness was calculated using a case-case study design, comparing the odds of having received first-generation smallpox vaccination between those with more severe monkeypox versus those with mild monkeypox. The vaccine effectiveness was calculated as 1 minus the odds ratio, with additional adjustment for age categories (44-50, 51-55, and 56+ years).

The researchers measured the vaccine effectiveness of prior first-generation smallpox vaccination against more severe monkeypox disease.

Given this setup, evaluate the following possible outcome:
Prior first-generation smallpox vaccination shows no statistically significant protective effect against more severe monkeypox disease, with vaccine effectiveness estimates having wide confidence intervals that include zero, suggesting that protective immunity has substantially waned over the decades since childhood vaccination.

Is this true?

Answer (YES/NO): NO